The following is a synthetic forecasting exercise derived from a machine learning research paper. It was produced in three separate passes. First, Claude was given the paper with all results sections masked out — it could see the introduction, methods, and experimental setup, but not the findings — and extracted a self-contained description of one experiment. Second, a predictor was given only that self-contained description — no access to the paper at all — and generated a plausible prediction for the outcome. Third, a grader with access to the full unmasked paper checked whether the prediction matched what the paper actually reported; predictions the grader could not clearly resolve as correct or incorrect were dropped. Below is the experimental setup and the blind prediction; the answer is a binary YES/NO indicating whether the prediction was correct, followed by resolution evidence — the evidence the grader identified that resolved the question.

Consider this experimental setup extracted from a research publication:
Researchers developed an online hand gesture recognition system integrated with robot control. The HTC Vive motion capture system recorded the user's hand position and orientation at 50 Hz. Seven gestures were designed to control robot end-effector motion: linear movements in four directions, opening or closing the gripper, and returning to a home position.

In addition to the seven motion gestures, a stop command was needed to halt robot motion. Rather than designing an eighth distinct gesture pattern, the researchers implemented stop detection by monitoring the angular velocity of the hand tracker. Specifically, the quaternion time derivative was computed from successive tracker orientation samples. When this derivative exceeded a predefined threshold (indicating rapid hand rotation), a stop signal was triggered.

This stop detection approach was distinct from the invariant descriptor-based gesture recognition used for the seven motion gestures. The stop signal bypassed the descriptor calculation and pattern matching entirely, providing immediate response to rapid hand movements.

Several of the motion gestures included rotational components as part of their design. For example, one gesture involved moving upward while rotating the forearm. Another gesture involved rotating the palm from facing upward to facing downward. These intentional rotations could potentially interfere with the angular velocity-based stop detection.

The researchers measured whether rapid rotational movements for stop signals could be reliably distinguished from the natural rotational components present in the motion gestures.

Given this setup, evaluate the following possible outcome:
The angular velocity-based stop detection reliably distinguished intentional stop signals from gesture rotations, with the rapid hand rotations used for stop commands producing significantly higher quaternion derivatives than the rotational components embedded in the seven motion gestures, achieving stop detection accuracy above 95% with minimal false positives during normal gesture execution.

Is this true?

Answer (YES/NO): NO